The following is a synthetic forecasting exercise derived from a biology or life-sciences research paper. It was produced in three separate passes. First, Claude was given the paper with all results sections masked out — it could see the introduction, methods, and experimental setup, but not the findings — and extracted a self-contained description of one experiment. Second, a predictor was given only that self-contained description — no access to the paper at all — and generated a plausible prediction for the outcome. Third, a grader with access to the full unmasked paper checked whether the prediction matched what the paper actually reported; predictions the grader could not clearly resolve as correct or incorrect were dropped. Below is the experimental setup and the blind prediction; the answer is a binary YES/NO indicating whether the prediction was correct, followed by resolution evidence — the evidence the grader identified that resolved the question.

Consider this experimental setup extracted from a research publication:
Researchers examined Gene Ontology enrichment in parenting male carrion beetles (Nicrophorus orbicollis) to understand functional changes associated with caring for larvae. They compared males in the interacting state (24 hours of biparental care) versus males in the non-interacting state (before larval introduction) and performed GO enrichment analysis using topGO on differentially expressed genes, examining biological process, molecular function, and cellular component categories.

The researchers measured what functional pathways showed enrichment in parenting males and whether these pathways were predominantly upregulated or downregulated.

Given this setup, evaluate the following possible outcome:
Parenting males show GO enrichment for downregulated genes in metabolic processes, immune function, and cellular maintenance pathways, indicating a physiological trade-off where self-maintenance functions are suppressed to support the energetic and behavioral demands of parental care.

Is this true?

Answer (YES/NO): NO